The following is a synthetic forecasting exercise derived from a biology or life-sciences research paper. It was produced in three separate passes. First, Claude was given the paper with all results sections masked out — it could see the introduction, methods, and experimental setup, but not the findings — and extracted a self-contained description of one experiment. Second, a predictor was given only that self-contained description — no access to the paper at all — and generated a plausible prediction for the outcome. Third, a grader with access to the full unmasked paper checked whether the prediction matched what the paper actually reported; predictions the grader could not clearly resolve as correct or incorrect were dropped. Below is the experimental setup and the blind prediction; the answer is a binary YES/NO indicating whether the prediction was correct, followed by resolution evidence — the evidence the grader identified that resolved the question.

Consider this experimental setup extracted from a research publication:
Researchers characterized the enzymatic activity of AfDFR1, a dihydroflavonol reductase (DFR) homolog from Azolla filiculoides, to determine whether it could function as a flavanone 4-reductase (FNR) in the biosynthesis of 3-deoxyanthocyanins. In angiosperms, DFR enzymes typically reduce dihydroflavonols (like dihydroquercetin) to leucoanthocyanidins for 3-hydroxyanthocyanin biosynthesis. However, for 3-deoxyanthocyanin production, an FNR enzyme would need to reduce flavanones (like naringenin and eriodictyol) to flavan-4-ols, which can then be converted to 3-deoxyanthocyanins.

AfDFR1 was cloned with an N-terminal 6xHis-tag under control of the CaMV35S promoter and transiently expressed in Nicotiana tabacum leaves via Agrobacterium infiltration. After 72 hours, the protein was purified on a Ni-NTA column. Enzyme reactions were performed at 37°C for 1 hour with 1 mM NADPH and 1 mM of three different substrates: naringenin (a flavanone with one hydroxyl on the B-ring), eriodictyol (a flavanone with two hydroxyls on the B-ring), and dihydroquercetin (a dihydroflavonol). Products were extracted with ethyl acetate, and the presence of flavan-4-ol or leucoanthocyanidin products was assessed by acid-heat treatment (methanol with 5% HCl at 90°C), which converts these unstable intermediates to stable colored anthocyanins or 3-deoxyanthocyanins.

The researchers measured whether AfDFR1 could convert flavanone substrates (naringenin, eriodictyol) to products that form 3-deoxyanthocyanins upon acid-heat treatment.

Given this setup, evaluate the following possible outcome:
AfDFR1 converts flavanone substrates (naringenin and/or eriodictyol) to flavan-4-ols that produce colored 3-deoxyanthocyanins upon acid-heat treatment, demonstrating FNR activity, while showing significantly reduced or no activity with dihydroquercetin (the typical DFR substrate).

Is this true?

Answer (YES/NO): YES